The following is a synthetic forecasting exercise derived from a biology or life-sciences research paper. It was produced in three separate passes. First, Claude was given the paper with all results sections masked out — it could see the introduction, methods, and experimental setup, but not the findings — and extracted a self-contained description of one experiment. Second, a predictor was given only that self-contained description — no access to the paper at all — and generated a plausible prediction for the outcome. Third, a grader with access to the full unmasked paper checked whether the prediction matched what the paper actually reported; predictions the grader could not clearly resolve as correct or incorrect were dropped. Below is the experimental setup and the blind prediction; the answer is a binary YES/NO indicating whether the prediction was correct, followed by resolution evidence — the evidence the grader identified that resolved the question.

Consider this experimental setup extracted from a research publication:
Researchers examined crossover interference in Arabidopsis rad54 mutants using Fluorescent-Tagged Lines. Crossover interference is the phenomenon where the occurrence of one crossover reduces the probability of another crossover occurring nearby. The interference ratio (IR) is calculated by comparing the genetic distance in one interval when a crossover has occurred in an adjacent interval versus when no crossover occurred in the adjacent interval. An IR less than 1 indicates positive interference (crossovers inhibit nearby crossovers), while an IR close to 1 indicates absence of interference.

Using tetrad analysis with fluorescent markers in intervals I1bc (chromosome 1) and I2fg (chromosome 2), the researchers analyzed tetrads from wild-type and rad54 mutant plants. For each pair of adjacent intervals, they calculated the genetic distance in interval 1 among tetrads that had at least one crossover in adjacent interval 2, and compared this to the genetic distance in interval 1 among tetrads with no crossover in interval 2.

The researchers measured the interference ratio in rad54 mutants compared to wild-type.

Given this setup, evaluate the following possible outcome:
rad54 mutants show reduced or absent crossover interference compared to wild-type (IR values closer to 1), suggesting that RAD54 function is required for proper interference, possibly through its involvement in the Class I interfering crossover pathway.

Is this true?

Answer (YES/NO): NO